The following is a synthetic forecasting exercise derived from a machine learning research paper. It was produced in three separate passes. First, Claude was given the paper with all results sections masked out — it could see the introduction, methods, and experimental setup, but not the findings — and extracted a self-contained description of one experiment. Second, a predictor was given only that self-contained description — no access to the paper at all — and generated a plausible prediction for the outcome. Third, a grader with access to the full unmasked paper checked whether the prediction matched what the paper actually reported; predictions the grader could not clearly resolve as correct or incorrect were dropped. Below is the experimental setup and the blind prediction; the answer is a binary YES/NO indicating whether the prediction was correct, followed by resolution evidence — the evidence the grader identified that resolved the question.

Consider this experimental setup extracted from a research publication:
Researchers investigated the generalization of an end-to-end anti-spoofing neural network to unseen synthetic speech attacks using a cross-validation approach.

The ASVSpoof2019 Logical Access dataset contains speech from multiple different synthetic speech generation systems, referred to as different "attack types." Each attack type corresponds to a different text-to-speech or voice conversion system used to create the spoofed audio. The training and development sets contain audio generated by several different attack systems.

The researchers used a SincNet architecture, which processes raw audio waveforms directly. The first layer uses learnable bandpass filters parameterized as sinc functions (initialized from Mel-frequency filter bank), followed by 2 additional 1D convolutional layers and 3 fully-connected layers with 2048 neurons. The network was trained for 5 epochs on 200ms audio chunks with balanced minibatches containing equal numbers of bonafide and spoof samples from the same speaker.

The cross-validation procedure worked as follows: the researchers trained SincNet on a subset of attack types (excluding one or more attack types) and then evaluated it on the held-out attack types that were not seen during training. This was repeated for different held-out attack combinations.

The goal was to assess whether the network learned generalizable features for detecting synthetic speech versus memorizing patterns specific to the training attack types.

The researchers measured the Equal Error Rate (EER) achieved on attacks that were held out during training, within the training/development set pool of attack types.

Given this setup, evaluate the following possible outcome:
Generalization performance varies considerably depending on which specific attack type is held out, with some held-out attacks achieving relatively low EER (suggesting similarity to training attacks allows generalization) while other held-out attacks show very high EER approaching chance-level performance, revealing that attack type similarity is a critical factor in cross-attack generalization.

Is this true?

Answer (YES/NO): NO